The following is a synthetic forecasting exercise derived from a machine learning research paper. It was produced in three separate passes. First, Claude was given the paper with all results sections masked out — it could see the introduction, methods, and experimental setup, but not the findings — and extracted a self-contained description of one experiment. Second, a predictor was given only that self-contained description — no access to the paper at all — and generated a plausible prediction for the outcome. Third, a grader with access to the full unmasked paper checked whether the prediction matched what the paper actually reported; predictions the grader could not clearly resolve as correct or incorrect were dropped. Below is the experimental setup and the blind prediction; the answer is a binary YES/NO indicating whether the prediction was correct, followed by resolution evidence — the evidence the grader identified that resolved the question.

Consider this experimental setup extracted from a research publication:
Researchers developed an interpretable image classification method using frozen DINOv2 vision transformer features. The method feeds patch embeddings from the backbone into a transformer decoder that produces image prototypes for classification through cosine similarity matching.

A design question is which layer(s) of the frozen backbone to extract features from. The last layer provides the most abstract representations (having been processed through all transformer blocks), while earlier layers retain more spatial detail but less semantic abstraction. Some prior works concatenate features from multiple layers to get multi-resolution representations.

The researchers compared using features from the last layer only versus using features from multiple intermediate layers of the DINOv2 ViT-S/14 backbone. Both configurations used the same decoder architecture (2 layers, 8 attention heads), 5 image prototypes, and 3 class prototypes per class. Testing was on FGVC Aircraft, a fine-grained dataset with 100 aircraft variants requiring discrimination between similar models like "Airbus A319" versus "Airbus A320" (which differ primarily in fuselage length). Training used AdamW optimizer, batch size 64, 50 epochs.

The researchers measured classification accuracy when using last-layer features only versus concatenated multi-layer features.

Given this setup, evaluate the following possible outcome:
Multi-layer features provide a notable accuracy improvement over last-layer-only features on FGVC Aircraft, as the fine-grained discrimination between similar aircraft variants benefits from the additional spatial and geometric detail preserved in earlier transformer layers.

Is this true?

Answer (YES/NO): NO